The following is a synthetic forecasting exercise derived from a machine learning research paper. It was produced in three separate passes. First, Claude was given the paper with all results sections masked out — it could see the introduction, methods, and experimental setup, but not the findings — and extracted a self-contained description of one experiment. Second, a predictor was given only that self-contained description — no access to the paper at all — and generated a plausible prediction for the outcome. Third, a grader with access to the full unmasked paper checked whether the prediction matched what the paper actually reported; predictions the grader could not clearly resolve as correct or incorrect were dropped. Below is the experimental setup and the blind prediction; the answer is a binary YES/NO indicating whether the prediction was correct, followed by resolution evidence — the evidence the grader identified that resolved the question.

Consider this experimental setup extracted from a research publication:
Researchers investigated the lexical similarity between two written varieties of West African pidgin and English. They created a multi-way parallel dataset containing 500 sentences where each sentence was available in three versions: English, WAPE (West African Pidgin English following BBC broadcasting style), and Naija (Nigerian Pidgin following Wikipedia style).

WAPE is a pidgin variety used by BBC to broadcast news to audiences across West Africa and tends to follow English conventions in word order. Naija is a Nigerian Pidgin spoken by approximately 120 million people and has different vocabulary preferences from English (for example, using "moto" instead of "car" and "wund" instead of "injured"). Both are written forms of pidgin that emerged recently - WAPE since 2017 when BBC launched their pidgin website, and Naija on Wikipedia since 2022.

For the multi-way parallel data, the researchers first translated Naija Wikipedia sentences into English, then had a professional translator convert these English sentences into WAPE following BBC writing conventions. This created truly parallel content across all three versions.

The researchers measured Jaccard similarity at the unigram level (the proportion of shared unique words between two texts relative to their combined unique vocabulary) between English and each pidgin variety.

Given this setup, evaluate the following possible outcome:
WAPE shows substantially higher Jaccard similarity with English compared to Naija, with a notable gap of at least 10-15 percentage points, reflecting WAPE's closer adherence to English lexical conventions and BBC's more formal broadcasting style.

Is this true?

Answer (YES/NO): YES